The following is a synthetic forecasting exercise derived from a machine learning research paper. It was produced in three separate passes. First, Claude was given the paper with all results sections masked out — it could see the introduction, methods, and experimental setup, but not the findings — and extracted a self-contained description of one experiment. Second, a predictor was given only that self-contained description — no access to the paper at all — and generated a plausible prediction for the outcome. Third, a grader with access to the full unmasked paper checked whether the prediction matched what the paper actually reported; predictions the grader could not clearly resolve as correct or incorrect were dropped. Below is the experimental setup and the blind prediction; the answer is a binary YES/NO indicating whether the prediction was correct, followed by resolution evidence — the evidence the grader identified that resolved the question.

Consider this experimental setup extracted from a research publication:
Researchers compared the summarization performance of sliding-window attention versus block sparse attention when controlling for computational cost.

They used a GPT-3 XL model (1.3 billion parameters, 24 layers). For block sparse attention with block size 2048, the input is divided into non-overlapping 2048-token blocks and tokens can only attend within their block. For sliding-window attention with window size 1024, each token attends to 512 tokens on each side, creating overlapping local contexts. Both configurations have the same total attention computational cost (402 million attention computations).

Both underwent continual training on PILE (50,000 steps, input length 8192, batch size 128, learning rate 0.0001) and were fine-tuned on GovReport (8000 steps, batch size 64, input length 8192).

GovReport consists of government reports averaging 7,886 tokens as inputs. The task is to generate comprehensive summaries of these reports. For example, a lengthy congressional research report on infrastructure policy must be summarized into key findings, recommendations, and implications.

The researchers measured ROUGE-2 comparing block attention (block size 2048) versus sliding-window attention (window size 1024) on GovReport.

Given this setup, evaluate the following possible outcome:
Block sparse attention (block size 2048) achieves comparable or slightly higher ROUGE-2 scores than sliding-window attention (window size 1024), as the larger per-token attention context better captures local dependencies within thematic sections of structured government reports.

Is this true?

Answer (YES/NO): NO